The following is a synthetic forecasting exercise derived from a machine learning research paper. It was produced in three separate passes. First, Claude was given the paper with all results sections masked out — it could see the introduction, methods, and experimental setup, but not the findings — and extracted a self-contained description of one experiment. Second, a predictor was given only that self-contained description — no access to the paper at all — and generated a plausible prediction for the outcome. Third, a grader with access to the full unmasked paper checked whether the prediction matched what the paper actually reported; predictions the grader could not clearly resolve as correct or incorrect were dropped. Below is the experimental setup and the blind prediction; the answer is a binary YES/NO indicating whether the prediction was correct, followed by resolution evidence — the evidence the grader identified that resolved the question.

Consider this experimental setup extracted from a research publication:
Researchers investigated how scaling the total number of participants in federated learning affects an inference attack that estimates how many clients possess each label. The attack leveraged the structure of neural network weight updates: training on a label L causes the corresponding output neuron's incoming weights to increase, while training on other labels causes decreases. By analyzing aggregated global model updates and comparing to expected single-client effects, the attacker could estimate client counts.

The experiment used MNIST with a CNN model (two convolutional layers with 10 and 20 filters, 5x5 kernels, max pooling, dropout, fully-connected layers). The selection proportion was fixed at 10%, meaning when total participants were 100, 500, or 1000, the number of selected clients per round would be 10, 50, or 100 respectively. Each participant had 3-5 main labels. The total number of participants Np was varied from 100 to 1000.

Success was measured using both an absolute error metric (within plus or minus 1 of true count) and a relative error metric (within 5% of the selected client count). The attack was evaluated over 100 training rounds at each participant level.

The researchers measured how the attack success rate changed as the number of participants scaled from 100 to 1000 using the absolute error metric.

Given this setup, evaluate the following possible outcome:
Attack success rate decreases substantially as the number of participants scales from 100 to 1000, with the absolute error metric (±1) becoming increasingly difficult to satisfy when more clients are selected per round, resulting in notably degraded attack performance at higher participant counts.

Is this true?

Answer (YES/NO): NO